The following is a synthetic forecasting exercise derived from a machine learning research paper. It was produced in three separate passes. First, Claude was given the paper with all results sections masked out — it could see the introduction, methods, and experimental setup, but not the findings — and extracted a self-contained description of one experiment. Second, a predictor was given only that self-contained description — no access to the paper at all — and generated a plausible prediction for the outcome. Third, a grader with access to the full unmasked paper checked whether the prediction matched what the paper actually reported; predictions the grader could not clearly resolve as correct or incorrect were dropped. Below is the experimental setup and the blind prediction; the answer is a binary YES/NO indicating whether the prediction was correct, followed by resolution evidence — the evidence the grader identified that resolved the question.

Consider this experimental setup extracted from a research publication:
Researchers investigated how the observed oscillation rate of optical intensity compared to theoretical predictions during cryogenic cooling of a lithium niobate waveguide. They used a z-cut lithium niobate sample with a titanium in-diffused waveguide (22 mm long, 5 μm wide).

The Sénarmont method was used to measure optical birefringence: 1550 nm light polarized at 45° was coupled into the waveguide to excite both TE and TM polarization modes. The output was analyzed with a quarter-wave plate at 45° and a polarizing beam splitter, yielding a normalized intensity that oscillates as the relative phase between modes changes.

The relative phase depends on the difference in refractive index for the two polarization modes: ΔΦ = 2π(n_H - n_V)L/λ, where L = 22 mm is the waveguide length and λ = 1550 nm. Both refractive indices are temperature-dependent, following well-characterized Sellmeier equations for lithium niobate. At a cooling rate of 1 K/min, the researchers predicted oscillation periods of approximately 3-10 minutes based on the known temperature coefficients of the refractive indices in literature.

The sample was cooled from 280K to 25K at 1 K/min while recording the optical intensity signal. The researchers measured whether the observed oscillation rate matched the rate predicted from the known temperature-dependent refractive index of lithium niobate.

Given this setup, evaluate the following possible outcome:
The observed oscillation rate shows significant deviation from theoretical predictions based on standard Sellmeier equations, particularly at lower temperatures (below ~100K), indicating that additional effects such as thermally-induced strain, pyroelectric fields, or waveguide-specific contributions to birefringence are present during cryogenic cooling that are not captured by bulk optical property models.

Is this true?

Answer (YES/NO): NO